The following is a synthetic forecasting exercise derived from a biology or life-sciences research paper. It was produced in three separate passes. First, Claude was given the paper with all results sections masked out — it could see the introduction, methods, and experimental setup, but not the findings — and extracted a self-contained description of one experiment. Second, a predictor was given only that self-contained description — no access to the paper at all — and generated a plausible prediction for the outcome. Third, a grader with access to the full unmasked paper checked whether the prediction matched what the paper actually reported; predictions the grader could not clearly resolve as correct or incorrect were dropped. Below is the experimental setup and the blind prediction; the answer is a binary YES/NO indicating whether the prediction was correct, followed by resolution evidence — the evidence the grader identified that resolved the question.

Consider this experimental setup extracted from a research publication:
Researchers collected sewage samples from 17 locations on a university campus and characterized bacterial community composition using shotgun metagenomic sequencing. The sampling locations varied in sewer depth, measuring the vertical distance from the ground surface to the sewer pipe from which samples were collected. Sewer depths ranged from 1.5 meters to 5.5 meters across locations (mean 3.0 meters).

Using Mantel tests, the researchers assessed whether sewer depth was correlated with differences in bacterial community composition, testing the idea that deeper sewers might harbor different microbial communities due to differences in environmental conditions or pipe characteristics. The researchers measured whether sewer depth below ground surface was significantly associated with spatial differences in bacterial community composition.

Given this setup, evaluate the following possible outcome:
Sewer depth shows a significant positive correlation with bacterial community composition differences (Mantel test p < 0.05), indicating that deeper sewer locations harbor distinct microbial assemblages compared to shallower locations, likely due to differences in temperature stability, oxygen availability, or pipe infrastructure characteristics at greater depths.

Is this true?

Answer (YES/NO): NO